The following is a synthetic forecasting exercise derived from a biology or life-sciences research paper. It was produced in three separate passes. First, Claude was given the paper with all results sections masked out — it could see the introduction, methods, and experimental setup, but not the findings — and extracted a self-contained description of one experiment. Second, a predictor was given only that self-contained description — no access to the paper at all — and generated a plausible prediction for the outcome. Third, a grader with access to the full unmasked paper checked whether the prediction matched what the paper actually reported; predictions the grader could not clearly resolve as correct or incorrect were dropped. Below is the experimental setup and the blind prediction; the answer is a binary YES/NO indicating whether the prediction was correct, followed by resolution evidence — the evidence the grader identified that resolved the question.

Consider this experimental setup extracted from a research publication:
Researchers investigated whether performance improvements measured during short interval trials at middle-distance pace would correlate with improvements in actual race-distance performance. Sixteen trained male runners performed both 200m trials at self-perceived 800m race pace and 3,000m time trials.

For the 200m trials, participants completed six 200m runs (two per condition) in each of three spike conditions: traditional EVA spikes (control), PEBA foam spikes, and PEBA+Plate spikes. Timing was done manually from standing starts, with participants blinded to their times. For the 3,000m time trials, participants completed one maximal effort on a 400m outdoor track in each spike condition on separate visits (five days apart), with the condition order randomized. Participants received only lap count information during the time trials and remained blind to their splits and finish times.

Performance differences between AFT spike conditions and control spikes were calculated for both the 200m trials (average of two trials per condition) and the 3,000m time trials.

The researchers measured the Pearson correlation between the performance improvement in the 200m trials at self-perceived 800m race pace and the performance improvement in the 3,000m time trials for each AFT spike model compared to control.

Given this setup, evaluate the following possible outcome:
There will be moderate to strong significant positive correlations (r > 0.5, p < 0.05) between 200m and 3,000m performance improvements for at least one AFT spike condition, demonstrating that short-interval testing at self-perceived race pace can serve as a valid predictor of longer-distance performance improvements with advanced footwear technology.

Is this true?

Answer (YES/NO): YES